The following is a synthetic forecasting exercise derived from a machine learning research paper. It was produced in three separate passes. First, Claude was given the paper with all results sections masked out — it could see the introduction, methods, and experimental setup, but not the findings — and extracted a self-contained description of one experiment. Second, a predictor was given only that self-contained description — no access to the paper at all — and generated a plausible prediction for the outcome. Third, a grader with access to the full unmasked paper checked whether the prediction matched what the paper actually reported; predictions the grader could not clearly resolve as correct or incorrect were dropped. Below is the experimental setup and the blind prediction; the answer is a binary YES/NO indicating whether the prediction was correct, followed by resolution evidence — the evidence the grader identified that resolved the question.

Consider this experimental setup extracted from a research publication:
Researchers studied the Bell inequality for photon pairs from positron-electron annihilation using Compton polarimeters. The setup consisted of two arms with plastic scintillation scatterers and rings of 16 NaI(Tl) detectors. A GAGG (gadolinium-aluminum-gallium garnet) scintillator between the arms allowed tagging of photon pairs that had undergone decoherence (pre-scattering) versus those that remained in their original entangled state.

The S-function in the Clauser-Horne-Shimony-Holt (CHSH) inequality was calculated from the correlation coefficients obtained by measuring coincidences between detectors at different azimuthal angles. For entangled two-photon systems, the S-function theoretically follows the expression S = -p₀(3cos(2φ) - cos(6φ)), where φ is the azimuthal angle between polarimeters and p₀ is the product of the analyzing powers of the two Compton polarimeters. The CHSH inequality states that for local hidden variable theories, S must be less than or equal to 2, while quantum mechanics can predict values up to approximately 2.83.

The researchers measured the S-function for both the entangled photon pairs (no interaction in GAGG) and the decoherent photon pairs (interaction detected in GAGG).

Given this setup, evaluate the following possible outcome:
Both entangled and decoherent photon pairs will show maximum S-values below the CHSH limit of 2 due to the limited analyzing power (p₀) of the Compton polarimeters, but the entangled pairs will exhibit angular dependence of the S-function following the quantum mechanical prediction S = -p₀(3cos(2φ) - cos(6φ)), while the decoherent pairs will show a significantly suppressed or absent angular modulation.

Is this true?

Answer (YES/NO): NO